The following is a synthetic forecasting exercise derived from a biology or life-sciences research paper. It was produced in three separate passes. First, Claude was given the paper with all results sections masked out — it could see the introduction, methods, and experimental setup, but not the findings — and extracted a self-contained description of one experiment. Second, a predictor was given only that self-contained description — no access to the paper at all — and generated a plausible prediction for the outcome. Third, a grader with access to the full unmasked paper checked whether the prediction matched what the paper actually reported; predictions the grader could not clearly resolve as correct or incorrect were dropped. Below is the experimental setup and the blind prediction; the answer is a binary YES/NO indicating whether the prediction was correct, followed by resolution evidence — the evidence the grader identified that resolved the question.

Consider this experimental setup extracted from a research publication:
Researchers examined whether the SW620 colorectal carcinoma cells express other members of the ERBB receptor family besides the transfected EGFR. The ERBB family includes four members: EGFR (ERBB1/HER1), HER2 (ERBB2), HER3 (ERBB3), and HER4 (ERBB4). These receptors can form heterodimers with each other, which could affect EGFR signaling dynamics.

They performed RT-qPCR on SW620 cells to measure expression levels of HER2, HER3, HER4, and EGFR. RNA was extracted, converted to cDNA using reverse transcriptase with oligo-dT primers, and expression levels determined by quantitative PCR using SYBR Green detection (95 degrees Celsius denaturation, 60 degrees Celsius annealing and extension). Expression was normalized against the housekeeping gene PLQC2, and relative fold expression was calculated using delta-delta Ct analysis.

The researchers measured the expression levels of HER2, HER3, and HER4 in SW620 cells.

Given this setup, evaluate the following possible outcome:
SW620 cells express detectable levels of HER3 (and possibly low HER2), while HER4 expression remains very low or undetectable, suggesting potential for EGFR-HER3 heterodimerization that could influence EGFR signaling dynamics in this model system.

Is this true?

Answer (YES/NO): NO